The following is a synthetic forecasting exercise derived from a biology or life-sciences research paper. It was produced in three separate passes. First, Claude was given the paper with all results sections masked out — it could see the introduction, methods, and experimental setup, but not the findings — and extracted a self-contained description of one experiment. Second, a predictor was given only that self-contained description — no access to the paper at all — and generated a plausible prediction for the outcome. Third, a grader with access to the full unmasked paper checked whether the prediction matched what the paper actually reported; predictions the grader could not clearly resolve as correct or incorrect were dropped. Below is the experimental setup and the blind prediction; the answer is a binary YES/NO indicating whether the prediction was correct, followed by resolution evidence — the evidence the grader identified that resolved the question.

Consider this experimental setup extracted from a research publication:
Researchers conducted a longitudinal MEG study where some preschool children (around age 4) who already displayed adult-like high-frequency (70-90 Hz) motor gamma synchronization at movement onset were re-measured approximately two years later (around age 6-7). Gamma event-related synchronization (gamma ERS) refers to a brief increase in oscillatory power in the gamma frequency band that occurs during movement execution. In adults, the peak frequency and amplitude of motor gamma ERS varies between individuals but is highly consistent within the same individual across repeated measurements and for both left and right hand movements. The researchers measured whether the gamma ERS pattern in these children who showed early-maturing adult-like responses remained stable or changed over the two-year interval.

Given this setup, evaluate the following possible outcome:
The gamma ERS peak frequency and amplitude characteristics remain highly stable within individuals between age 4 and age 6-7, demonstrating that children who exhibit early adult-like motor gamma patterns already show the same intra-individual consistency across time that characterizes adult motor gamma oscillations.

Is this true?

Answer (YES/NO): YES